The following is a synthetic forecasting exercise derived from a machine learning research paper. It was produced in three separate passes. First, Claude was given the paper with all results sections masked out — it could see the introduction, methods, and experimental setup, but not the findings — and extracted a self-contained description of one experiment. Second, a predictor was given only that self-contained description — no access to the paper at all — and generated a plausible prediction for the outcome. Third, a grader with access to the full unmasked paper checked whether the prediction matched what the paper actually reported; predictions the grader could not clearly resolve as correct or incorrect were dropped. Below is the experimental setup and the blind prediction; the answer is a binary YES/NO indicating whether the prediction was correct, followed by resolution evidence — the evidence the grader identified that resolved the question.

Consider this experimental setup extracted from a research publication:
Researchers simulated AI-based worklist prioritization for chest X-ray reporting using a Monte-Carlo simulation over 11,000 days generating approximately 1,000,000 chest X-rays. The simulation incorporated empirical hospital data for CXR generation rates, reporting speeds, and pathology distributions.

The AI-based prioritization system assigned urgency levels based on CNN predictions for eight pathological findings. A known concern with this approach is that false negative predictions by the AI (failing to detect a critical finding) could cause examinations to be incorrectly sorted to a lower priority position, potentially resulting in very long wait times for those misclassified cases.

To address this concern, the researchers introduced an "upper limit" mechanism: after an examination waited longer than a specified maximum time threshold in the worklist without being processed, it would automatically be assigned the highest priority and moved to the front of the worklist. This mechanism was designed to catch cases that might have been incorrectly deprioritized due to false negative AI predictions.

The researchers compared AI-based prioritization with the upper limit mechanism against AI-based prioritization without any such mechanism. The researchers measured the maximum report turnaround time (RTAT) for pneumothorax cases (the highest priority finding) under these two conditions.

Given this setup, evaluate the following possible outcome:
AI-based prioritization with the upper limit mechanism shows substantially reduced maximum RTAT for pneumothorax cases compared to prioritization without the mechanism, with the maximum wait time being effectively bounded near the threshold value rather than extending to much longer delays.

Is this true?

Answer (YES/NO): YES